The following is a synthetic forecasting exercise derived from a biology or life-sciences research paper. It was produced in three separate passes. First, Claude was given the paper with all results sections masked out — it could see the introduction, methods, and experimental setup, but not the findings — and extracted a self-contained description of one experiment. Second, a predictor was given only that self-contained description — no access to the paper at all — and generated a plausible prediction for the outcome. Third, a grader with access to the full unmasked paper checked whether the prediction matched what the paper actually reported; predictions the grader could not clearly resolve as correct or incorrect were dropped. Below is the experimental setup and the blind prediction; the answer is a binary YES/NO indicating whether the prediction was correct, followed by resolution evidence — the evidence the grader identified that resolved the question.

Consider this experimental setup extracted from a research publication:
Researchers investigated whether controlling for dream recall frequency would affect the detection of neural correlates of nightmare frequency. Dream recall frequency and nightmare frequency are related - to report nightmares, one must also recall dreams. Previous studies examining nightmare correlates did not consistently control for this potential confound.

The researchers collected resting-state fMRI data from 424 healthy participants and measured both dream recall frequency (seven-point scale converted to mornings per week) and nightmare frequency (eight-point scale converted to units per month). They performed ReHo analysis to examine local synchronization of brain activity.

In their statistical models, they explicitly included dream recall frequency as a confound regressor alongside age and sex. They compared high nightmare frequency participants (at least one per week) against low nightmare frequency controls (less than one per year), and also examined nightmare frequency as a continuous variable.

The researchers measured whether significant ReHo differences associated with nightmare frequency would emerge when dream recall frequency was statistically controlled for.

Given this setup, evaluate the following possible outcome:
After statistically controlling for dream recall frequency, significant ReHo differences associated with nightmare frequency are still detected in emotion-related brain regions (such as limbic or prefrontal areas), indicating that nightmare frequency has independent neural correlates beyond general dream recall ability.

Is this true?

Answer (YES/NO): NO